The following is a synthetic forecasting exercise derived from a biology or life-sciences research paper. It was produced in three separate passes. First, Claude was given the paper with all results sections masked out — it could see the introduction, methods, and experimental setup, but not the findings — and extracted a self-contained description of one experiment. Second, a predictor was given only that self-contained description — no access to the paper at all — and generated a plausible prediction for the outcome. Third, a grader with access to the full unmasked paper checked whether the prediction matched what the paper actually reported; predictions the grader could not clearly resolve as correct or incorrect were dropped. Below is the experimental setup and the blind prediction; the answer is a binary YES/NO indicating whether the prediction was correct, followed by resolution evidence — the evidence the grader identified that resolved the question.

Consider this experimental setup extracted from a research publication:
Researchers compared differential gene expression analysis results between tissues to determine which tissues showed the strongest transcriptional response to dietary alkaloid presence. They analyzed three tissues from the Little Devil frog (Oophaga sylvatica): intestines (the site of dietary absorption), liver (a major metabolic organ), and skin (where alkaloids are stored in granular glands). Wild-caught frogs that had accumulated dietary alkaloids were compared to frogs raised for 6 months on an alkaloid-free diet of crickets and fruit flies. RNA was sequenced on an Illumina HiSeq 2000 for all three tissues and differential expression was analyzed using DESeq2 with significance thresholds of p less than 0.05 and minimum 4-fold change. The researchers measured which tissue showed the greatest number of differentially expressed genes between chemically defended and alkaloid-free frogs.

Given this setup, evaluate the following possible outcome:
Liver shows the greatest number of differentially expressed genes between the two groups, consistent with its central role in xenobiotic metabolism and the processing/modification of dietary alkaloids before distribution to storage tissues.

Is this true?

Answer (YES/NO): YES